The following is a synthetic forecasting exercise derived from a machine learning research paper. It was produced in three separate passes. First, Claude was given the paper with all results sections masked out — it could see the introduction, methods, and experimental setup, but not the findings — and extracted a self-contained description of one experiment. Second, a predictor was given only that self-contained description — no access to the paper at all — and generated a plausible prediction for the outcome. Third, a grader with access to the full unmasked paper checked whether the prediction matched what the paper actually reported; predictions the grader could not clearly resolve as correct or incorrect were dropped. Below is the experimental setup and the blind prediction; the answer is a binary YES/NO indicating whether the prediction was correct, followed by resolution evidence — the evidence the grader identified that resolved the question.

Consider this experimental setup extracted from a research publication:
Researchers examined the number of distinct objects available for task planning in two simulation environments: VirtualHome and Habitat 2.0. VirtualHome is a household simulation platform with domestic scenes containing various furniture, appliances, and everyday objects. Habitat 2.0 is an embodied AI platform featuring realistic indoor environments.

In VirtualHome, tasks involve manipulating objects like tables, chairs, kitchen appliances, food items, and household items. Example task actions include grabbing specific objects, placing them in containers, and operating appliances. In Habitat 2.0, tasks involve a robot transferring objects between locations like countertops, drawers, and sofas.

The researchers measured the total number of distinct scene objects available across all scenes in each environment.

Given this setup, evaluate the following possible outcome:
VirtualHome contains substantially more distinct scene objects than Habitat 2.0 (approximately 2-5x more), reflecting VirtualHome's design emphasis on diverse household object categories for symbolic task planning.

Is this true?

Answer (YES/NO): YES